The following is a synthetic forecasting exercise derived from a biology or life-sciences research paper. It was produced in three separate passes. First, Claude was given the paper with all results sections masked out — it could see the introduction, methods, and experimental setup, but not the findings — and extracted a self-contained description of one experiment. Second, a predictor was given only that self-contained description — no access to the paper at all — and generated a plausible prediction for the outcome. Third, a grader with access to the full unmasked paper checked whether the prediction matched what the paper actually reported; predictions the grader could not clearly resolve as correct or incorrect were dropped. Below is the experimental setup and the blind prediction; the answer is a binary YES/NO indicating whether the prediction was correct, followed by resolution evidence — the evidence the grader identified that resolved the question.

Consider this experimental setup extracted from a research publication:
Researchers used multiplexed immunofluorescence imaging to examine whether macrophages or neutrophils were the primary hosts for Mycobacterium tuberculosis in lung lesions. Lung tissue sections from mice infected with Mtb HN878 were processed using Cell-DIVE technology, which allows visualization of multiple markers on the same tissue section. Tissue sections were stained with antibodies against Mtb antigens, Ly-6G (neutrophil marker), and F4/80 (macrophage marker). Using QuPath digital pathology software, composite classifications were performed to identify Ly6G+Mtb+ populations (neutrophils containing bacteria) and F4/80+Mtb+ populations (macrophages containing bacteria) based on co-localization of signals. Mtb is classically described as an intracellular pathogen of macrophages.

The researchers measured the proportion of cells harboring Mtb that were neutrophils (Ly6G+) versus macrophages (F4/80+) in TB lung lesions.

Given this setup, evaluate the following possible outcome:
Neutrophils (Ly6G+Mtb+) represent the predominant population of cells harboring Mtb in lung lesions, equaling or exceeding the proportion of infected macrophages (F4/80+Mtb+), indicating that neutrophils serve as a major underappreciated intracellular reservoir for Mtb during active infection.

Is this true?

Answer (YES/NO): YES